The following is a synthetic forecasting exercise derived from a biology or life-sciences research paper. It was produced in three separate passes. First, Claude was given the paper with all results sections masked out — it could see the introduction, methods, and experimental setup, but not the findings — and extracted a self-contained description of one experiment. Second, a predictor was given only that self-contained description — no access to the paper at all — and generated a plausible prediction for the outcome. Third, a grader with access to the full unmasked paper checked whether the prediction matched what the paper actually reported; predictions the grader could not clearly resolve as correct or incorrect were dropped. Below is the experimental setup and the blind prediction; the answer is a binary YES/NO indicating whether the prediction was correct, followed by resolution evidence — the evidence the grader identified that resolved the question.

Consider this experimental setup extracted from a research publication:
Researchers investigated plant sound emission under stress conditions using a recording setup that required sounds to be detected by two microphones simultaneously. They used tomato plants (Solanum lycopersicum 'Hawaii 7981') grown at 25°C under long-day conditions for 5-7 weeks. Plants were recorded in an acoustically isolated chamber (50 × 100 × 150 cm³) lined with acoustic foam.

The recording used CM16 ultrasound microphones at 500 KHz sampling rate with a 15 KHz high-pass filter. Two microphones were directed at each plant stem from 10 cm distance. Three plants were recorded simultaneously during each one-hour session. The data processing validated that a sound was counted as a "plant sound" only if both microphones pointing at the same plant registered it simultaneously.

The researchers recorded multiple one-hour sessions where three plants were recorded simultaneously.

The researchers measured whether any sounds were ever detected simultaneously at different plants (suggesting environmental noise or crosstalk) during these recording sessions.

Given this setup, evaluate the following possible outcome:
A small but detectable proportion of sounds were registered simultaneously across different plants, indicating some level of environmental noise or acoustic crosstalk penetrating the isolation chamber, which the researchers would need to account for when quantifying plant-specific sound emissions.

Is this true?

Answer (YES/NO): NO